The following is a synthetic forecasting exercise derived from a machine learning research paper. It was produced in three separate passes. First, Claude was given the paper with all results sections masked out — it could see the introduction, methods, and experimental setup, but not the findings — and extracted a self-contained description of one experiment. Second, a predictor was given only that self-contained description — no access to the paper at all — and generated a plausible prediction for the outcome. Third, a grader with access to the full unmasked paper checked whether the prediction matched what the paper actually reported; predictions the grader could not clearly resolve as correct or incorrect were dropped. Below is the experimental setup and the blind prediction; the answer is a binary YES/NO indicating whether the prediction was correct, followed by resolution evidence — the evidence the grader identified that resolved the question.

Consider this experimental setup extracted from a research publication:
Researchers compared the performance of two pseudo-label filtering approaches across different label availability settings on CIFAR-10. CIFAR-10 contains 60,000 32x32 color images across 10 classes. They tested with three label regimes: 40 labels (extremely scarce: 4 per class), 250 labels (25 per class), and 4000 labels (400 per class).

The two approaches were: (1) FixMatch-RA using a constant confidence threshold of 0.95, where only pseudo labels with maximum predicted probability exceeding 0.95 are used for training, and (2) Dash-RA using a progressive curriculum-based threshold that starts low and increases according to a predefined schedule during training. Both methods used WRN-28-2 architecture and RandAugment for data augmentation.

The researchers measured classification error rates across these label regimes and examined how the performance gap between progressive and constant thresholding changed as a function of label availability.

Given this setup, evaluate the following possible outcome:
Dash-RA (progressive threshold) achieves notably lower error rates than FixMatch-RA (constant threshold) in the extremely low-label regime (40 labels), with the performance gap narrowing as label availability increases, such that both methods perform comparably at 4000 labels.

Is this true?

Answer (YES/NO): NO